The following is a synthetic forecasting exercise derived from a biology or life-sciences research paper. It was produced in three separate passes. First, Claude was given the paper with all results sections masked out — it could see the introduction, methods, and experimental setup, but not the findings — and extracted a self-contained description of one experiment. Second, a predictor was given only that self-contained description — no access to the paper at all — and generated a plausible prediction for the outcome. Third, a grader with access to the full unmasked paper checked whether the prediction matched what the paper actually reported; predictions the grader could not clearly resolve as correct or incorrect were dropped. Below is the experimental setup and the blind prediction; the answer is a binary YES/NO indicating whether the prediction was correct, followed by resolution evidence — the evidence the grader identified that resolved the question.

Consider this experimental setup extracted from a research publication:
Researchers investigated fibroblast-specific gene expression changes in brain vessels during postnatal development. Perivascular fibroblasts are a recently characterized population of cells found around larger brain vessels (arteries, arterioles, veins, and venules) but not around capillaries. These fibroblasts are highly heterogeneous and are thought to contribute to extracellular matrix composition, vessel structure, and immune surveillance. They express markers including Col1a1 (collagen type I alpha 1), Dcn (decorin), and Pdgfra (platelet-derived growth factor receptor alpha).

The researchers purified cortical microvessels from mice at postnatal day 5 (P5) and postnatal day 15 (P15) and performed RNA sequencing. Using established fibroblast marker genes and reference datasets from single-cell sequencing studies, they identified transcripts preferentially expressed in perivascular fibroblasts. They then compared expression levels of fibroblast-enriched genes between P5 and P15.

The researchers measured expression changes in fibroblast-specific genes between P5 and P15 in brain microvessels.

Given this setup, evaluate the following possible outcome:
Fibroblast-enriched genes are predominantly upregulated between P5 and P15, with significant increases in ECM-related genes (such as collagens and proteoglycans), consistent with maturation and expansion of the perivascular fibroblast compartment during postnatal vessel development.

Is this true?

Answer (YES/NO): YES